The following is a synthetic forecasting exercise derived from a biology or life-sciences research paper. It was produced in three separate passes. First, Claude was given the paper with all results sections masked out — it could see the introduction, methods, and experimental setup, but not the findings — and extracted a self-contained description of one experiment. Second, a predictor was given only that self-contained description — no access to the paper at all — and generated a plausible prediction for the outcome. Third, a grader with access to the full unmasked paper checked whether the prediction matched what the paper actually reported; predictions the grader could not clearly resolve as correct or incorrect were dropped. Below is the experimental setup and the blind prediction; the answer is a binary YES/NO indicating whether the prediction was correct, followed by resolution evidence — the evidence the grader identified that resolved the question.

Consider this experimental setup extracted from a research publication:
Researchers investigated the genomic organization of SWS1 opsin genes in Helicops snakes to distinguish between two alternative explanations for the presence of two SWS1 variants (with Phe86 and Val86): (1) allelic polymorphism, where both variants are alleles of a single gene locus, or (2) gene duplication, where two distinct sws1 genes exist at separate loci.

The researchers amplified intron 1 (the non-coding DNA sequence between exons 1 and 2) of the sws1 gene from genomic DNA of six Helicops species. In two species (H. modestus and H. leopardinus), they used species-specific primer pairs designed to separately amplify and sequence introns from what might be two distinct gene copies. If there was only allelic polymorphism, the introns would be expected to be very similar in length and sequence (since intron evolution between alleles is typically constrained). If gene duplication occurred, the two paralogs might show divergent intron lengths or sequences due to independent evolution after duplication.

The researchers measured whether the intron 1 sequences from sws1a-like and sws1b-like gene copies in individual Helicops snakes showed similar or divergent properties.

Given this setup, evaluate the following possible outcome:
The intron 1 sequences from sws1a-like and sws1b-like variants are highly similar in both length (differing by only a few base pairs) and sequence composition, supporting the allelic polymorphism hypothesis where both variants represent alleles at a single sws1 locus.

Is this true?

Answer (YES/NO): NO